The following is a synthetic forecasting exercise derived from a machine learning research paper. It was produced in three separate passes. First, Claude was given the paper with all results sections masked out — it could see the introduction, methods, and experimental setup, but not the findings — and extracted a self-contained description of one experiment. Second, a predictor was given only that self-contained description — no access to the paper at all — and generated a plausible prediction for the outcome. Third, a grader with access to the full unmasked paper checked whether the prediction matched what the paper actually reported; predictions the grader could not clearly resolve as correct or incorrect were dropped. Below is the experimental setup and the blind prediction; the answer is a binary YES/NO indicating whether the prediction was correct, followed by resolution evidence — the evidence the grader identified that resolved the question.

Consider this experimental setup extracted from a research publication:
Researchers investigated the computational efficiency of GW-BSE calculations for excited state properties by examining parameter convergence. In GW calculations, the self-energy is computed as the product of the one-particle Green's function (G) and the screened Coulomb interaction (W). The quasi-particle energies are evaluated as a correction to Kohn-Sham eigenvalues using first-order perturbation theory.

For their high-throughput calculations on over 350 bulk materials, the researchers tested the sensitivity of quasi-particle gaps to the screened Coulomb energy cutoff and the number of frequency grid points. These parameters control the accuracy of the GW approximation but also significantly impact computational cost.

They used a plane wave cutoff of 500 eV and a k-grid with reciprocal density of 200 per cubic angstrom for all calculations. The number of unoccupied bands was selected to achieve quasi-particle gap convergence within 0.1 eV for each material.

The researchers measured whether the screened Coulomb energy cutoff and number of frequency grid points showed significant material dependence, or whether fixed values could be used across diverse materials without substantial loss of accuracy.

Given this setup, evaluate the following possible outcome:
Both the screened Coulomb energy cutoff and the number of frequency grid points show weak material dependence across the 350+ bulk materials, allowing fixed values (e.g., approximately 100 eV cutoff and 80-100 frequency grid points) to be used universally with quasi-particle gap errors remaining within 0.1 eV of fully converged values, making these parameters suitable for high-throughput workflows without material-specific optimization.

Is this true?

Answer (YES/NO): NO